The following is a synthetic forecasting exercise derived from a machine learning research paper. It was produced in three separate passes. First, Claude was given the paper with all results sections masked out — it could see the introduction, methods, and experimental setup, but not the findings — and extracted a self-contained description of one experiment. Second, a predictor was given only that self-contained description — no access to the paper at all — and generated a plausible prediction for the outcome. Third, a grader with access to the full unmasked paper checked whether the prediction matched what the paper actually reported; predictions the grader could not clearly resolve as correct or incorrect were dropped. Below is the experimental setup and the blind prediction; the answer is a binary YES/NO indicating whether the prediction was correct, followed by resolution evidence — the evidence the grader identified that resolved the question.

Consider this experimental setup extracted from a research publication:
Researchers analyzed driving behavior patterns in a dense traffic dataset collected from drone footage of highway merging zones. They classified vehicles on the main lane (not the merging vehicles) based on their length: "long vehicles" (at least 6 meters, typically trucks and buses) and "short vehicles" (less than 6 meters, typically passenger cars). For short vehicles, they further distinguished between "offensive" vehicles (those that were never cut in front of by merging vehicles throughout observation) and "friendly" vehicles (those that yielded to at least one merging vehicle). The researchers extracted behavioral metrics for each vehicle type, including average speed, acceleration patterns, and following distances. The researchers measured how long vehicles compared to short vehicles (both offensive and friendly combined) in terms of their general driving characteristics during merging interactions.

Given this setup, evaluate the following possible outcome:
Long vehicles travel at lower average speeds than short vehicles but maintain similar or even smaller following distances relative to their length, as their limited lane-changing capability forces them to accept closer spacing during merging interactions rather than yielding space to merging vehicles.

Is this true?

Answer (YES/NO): NO